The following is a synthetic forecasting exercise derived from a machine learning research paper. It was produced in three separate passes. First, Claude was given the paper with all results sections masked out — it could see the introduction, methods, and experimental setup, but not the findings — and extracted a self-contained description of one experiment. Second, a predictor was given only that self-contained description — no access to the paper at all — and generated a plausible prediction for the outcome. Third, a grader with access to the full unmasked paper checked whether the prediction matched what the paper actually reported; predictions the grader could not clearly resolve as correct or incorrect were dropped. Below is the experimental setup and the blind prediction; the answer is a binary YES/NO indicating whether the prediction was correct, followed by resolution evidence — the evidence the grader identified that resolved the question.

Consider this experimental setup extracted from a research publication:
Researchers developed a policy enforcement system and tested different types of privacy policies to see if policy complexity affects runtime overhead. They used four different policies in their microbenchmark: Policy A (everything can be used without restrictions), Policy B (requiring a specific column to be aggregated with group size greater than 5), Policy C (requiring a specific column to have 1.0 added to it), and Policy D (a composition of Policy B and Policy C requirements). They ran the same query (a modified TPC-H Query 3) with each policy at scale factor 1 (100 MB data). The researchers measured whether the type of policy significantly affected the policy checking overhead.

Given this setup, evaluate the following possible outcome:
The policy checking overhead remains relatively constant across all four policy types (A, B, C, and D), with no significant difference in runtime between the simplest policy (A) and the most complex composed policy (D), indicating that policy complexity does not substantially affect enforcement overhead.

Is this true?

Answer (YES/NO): YES